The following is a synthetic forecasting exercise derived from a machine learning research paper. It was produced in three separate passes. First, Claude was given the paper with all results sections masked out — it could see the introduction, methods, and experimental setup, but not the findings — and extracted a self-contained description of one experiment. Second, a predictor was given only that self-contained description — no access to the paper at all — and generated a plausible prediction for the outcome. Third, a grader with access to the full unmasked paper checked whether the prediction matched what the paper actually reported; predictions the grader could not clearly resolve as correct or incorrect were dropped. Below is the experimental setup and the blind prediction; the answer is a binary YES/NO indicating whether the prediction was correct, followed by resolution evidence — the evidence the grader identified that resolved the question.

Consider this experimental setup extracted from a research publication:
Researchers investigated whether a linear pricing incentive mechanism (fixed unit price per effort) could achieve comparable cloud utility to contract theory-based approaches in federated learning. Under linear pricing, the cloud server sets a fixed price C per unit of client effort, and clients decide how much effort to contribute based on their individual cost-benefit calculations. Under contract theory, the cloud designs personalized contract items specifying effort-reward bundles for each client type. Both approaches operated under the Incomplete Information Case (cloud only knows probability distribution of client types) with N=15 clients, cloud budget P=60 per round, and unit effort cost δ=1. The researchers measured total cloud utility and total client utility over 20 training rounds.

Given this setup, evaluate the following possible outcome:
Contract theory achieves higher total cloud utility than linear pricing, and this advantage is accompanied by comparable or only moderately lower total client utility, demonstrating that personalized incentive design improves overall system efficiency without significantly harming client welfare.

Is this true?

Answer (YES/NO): NO